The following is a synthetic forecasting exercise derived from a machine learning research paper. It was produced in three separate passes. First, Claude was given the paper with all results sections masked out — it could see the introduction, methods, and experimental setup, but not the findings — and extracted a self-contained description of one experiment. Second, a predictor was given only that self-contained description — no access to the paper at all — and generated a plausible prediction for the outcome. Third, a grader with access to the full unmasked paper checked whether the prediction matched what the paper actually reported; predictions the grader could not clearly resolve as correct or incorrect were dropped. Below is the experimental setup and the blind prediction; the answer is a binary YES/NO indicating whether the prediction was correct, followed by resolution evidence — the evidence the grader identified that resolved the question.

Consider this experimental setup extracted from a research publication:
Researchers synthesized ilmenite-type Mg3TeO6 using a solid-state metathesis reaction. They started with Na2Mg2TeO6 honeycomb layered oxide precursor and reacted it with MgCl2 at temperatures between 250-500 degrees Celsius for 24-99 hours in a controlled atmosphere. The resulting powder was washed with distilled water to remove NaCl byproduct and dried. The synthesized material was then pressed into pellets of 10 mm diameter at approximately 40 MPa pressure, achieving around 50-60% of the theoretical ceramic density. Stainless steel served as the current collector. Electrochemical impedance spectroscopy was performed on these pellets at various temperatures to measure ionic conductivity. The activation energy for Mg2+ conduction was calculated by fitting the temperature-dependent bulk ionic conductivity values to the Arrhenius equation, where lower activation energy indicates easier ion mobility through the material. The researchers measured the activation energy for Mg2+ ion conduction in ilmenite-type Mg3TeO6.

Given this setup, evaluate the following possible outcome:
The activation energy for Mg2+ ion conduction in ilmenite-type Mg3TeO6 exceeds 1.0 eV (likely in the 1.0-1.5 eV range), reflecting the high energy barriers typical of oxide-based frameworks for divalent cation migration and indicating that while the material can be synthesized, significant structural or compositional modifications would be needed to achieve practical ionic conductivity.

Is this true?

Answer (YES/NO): NO